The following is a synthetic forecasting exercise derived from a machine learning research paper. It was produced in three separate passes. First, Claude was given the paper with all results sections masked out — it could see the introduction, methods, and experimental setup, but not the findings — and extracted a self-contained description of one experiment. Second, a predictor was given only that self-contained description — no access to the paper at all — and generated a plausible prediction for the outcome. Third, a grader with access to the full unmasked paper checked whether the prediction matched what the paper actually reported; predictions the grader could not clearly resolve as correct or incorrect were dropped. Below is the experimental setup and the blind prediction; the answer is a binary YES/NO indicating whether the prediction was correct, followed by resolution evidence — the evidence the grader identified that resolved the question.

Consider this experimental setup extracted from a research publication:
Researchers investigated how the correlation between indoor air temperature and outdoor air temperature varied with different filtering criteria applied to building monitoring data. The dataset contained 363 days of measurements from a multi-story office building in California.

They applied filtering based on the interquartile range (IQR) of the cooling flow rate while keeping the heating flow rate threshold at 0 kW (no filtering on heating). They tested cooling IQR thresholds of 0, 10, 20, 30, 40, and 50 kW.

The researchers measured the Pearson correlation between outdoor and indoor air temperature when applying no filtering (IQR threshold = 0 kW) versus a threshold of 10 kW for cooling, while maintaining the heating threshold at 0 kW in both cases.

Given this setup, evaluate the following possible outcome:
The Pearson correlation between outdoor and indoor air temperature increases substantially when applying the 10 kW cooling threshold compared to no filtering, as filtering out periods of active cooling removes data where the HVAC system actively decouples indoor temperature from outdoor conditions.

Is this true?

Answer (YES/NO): NO